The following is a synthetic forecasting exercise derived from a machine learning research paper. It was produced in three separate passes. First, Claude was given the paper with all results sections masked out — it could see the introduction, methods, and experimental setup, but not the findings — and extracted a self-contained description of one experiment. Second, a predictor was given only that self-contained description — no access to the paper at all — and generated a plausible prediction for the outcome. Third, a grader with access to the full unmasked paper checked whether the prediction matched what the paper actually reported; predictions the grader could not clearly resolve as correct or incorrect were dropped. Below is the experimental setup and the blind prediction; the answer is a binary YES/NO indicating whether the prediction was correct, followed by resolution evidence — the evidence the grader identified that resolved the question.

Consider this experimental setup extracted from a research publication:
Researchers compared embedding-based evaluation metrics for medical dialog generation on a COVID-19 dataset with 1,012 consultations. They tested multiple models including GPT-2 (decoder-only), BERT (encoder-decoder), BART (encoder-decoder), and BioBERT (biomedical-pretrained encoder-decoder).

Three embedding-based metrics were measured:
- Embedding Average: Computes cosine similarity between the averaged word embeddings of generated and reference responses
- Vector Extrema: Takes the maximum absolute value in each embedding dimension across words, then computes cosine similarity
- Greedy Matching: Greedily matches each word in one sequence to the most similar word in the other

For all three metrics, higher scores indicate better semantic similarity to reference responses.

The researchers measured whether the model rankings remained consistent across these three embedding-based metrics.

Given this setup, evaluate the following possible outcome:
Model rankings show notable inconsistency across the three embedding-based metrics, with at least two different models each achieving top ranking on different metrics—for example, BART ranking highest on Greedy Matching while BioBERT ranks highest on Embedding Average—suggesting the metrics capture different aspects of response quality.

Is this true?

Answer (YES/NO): NO